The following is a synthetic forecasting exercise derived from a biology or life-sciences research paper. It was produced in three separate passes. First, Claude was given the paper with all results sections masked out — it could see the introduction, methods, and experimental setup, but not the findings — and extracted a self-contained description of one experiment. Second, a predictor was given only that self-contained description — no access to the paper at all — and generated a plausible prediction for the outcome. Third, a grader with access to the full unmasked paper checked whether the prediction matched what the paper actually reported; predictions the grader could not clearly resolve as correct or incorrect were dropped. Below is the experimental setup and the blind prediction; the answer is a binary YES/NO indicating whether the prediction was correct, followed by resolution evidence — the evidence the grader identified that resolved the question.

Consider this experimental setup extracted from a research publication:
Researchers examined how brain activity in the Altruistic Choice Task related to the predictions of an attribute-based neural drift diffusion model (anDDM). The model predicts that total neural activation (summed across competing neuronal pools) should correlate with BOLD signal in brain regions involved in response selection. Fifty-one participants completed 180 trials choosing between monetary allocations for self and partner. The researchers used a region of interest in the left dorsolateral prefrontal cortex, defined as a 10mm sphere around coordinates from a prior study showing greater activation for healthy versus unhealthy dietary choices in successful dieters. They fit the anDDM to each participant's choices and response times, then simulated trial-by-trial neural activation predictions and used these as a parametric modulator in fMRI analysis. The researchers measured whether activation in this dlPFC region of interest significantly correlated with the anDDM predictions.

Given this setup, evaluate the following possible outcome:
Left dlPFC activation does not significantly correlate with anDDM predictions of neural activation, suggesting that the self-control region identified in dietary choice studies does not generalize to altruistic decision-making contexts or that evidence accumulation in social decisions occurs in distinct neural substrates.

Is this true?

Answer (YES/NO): NO